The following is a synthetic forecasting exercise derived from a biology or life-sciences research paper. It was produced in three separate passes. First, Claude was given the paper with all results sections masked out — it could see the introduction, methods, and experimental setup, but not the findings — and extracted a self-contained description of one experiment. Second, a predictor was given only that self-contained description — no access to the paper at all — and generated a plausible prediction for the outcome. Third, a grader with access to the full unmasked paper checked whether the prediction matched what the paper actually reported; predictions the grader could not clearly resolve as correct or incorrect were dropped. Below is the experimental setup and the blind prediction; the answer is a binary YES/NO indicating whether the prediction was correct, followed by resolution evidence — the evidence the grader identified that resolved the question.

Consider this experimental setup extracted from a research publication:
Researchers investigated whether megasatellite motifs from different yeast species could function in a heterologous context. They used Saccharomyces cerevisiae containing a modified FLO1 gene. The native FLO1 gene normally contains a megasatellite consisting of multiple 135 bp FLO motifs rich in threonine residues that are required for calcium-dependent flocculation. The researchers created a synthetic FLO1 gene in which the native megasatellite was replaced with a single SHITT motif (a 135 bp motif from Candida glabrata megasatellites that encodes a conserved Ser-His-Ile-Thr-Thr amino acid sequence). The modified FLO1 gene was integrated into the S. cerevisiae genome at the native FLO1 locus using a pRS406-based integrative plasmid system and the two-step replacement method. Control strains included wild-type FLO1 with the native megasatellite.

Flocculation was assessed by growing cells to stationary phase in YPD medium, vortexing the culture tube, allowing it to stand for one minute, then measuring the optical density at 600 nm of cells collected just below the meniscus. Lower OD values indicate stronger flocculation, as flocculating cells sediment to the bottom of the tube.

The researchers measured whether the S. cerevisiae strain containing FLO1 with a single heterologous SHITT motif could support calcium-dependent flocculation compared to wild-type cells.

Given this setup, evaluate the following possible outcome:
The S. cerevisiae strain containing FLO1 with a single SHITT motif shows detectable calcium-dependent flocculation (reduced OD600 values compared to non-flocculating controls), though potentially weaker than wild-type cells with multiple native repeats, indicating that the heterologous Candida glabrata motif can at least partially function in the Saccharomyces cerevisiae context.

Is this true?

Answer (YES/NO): NO